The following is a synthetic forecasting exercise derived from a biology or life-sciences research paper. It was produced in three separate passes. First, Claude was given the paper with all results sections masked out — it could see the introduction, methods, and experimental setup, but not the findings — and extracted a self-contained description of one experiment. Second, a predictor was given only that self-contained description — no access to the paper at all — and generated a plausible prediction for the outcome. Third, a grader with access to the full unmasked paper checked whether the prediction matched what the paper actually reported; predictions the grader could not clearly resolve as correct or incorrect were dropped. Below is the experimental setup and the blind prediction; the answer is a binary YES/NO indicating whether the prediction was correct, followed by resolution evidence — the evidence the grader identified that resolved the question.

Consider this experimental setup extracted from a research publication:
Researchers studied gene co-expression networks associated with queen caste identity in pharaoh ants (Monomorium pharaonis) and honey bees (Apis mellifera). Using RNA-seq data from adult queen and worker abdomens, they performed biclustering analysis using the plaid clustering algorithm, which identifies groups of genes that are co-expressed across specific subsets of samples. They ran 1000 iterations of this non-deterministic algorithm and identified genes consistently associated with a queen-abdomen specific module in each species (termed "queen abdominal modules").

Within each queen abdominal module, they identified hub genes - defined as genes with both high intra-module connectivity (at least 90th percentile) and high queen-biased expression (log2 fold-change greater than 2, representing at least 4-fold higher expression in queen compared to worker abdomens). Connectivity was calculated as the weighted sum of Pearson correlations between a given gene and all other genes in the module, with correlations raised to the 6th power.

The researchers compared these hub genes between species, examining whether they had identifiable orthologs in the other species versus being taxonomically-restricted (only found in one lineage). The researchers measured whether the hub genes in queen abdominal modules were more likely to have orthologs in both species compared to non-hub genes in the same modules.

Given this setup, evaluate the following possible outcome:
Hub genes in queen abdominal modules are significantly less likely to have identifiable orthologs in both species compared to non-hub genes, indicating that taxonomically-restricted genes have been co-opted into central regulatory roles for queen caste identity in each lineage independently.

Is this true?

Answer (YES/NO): NO